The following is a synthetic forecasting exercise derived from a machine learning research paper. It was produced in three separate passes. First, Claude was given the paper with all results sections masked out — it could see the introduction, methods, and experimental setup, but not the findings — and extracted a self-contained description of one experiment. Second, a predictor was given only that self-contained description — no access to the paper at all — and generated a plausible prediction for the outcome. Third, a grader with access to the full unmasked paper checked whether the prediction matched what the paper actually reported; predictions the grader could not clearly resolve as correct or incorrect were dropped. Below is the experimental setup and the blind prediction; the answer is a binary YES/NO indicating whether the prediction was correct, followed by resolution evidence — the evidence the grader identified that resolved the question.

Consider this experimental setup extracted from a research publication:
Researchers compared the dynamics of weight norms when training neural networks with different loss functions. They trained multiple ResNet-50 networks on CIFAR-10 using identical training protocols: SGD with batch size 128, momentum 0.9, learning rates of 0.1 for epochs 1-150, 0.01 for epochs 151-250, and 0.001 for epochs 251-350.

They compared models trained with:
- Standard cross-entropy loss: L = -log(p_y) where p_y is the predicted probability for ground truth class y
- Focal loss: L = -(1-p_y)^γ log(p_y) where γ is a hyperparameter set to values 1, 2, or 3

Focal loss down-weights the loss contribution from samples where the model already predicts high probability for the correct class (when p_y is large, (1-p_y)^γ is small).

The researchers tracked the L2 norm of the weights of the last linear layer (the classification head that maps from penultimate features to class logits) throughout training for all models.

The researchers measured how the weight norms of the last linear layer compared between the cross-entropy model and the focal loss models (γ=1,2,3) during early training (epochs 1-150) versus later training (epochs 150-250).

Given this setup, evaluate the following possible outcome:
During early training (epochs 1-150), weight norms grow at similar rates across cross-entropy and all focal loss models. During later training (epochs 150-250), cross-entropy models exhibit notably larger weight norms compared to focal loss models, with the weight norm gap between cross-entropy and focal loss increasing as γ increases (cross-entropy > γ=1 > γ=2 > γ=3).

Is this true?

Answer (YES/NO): NO